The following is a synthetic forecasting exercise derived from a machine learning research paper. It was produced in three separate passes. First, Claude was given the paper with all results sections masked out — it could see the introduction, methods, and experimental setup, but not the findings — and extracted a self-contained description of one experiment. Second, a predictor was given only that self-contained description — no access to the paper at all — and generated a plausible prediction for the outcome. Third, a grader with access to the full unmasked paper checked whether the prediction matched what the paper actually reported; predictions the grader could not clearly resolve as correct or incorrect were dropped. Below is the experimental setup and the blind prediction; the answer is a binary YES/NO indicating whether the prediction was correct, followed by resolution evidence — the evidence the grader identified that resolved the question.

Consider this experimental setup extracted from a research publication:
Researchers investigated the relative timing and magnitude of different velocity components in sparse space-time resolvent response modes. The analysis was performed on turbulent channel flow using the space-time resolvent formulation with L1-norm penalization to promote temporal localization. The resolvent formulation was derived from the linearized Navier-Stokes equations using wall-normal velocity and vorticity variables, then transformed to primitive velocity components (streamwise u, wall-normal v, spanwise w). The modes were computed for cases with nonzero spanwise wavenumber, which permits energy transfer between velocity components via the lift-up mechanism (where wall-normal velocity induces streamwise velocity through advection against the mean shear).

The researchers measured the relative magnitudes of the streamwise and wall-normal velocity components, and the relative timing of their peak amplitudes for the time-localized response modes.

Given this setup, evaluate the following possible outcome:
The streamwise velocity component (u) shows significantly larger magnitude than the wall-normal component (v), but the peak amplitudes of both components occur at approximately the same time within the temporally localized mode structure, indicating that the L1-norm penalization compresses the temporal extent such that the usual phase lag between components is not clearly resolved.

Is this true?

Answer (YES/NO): NO